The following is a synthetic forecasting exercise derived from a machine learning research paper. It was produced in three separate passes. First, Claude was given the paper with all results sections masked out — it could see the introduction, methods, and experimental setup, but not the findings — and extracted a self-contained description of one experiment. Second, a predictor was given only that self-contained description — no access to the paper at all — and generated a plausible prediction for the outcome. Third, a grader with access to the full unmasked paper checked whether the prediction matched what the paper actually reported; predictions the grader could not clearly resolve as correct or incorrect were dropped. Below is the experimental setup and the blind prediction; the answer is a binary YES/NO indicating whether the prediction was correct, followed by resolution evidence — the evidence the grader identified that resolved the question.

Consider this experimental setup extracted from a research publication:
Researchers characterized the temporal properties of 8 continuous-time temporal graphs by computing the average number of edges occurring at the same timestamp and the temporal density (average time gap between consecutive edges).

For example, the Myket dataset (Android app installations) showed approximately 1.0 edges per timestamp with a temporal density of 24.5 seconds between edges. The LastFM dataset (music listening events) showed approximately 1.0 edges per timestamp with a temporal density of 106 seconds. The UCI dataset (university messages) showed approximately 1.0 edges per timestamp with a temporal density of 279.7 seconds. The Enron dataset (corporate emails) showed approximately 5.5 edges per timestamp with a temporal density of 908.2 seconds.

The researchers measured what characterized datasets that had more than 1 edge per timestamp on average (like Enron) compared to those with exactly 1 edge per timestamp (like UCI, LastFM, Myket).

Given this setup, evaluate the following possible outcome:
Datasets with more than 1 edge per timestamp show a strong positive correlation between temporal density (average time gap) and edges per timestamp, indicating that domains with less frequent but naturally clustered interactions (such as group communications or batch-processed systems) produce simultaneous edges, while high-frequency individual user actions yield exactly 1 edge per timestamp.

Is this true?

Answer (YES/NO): NO